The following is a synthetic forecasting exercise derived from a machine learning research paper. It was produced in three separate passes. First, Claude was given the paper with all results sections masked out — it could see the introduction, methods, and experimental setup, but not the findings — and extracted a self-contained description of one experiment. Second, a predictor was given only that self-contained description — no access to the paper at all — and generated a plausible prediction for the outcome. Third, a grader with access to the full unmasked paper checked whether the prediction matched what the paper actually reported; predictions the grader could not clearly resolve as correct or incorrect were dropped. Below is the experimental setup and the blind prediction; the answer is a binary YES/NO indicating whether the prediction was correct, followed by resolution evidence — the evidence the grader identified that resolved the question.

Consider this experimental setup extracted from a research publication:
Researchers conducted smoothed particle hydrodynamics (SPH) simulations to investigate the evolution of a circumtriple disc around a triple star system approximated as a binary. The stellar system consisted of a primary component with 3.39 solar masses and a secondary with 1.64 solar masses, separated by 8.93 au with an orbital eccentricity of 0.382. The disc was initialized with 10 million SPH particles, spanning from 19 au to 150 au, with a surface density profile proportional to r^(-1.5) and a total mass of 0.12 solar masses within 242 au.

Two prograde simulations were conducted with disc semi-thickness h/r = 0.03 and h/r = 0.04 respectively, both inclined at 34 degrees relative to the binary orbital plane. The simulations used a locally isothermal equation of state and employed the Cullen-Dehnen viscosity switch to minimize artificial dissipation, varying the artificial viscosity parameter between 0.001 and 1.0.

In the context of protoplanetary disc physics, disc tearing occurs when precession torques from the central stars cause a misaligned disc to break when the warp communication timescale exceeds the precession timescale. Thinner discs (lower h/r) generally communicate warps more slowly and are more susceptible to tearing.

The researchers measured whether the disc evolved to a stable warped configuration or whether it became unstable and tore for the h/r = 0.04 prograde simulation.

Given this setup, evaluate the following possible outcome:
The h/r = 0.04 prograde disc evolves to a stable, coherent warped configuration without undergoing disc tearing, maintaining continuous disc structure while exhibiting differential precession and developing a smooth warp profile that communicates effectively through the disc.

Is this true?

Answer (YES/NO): NO